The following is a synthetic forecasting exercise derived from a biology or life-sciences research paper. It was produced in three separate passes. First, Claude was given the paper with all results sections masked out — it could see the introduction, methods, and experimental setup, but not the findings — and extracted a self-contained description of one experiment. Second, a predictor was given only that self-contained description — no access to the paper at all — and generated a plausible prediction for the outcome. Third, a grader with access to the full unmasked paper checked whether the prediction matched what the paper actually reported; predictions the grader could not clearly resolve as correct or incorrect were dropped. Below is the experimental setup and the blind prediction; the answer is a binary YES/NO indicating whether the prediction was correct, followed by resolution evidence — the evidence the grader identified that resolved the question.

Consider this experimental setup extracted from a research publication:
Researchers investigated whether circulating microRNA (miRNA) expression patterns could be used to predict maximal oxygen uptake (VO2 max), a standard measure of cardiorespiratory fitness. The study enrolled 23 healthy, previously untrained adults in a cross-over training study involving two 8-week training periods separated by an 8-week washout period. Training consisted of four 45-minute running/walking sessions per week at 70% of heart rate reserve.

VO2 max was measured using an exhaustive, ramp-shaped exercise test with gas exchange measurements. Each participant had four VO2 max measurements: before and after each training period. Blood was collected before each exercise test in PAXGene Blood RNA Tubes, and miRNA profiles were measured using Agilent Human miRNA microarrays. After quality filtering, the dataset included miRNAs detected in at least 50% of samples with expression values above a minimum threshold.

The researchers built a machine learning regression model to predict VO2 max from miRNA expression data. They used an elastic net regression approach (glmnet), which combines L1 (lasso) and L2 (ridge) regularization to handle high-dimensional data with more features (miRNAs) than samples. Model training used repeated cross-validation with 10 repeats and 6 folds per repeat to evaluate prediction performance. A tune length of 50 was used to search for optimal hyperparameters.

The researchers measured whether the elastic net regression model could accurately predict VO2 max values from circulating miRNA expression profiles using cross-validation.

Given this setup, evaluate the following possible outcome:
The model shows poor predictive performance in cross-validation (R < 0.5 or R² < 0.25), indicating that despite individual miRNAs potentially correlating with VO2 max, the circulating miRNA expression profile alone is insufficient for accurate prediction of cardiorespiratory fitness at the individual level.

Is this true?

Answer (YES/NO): NO